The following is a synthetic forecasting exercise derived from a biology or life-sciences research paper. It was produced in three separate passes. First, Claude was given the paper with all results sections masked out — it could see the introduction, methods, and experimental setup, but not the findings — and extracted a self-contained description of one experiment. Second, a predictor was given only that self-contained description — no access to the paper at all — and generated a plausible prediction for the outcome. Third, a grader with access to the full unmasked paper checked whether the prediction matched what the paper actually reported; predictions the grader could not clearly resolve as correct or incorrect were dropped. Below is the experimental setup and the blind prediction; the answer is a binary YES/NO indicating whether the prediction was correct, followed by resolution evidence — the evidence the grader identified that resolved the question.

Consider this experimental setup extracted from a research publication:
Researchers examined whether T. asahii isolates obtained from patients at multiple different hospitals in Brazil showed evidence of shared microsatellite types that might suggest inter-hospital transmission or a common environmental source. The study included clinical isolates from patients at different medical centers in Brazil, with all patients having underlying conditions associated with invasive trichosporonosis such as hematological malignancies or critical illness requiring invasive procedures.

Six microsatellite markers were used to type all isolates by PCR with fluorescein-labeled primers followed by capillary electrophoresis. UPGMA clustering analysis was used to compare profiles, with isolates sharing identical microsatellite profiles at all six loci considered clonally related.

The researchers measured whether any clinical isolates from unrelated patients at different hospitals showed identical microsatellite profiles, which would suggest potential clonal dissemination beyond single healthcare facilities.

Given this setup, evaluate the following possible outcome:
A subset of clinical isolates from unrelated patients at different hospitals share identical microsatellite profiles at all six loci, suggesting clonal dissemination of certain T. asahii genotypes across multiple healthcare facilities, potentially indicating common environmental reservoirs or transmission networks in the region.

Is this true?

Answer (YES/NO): YES